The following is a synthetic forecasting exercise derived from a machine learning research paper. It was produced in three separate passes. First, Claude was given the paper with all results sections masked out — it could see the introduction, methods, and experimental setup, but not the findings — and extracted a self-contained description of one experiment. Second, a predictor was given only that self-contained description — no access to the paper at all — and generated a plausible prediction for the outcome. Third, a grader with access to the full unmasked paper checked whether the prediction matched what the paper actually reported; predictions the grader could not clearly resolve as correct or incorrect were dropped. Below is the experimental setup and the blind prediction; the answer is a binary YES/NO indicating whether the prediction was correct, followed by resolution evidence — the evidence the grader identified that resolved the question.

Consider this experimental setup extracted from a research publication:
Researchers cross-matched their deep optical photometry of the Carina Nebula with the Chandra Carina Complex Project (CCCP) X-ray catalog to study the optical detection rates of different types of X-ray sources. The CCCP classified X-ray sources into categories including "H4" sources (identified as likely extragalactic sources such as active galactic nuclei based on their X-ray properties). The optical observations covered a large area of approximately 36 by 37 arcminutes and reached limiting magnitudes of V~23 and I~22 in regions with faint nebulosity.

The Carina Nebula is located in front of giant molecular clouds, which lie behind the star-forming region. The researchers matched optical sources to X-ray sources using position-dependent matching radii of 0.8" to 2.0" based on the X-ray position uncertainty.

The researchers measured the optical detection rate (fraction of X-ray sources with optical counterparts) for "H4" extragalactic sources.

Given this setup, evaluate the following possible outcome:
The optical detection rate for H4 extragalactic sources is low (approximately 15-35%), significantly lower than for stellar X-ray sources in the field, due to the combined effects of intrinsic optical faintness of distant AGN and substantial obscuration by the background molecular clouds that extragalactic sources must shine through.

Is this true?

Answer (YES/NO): NO